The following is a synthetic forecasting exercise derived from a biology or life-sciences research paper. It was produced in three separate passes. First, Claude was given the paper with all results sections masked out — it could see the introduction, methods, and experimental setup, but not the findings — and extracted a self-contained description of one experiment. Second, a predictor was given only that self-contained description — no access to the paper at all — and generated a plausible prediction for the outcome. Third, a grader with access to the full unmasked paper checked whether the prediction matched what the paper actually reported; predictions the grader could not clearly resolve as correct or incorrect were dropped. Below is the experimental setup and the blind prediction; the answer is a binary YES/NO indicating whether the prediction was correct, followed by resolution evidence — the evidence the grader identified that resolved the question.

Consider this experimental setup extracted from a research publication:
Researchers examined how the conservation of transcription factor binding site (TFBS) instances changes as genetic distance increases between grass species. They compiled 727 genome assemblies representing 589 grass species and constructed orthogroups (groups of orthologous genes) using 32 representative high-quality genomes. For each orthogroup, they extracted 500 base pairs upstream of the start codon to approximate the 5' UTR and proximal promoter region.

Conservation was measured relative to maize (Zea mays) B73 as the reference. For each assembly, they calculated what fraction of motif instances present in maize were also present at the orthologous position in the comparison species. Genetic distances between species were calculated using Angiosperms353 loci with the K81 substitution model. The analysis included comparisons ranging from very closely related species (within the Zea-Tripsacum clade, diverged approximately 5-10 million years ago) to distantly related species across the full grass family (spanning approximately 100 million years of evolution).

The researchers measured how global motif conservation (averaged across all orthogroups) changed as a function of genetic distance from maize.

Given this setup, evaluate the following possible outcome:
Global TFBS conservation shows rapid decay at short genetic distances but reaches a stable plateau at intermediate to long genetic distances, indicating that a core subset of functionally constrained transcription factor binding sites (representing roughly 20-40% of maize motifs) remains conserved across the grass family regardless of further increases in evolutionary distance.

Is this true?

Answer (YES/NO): NO